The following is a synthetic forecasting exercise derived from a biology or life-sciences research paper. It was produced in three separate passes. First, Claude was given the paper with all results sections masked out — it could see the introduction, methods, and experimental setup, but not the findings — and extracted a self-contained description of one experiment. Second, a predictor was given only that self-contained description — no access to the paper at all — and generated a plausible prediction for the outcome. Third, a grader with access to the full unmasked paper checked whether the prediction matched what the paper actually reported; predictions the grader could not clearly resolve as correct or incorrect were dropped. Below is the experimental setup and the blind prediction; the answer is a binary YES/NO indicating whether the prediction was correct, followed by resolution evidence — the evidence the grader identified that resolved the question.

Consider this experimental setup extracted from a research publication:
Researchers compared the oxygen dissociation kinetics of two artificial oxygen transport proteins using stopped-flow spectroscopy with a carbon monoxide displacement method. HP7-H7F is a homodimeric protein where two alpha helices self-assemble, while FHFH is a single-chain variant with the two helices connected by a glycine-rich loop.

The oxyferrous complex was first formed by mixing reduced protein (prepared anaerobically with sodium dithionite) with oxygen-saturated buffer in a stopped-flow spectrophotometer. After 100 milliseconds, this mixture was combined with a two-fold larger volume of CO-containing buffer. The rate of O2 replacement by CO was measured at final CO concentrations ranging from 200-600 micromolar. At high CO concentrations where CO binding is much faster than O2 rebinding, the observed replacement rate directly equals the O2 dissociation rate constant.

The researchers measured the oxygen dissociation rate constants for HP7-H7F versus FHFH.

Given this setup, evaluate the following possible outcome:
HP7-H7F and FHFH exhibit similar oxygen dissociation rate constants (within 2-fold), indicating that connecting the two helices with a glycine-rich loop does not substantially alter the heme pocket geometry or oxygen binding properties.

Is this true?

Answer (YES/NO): YES